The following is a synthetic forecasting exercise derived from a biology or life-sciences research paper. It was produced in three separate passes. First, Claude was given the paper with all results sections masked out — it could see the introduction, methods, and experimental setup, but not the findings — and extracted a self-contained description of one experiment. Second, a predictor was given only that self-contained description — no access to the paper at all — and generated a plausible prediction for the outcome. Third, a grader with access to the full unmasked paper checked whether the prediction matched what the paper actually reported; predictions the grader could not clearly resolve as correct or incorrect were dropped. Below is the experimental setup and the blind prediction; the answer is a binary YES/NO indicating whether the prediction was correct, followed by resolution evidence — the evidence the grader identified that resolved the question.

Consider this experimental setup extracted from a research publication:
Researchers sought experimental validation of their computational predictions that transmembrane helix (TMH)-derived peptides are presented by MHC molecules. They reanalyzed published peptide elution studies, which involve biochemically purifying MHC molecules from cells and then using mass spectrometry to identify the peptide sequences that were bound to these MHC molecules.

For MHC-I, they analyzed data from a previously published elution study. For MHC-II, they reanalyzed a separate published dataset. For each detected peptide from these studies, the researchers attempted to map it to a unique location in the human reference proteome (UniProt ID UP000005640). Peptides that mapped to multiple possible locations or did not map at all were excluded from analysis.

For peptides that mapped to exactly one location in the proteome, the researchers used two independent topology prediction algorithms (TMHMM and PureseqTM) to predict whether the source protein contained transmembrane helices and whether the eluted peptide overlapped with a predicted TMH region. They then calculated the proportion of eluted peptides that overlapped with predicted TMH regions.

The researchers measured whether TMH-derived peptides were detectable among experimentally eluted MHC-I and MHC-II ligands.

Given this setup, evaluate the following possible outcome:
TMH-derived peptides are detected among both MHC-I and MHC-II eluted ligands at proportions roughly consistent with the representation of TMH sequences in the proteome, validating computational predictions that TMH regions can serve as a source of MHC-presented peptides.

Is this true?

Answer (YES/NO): NO